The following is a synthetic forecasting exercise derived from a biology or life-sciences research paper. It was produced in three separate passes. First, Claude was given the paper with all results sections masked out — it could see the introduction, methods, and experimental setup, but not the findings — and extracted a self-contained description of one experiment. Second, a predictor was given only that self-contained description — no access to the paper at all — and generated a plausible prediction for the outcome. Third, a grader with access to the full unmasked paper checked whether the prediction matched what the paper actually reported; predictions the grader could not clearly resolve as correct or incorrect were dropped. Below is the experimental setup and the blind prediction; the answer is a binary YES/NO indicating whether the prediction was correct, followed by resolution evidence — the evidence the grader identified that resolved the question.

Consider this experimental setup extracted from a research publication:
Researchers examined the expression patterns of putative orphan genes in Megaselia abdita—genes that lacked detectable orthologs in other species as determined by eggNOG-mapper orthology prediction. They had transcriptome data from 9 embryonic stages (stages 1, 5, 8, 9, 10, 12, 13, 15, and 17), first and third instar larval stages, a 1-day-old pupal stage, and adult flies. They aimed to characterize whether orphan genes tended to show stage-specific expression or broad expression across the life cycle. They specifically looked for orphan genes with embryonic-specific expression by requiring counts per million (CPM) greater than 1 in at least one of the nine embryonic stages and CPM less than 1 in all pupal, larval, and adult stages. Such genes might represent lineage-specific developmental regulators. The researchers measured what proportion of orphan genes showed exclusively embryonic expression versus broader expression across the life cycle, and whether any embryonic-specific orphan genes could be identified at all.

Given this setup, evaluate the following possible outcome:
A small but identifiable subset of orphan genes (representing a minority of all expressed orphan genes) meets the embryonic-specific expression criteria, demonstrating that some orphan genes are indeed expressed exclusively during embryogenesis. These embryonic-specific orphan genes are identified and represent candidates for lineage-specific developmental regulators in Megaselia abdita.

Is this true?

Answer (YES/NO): YES